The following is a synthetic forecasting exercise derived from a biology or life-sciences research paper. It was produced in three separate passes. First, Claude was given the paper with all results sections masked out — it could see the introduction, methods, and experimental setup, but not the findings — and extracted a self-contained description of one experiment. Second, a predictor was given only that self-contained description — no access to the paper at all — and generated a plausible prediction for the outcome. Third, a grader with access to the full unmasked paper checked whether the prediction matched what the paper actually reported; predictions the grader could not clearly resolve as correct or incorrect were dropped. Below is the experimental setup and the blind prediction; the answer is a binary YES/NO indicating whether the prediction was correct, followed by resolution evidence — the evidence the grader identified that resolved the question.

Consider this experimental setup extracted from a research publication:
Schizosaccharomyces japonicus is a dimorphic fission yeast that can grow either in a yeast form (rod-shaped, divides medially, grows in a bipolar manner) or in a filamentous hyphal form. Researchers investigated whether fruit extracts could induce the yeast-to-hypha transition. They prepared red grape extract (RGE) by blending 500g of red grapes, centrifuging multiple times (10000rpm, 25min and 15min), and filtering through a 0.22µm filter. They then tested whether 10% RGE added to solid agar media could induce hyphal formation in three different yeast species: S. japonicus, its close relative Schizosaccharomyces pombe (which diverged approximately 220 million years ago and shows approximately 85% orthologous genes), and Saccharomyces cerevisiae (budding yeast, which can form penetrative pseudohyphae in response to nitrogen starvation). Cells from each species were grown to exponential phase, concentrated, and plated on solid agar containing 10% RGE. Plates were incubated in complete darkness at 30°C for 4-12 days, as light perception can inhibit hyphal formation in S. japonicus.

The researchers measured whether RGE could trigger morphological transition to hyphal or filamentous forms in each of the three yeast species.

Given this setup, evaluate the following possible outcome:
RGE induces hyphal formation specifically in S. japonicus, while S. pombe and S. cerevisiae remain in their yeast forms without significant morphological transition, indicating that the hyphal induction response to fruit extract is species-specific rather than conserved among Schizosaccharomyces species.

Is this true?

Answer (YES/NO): YES